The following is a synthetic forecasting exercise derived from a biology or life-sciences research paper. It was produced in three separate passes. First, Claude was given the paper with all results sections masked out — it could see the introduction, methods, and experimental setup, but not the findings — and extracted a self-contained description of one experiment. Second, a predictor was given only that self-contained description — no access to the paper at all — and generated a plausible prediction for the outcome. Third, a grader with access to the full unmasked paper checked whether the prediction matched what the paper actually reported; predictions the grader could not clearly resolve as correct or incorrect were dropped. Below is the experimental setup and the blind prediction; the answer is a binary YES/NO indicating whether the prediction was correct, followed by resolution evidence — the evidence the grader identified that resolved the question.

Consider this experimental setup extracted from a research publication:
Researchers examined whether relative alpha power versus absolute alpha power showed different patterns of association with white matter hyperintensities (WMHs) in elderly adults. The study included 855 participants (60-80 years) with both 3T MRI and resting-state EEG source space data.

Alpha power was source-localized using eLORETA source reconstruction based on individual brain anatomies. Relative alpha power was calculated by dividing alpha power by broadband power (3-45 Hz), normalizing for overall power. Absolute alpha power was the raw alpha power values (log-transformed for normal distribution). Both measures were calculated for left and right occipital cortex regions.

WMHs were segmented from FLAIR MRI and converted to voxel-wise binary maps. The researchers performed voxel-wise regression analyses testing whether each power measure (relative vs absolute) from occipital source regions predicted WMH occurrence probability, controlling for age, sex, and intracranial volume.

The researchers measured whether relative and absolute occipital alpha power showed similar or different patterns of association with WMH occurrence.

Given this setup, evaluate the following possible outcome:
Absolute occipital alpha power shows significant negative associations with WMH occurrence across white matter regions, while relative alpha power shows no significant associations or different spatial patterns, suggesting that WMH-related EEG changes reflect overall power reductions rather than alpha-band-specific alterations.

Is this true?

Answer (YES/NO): NO